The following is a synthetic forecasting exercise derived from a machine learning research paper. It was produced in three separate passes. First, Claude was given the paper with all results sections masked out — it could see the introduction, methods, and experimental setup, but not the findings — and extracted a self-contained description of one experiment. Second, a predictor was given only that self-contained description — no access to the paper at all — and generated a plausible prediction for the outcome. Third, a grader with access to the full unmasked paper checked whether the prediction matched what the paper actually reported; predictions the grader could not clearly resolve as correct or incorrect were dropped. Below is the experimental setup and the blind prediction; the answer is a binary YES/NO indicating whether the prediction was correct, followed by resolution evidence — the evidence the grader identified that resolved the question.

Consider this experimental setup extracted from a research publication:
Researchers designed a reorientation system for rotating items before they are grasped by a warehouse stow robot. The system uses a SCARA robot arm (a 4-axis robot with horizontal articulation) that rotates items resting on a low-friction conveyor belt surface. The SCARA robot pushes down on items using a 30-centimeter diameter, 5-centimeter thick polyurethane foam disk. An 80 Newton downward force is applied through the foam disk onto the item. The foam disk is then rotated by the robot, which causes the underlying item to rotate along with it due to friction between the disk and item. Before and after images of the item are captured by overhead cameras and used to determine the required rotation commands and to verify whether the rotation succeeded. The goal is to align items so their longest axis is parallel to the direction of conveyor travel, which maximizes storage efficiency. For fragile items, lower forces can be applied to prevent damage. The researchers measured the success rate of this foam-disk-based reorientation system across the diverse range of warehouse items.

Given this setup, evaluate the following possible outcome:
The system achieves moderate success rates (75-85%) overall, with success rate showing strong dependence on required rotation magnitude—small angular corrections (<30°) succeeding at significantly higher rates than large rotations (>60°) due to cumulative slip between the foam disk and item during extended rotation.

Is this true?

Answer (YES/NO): NO